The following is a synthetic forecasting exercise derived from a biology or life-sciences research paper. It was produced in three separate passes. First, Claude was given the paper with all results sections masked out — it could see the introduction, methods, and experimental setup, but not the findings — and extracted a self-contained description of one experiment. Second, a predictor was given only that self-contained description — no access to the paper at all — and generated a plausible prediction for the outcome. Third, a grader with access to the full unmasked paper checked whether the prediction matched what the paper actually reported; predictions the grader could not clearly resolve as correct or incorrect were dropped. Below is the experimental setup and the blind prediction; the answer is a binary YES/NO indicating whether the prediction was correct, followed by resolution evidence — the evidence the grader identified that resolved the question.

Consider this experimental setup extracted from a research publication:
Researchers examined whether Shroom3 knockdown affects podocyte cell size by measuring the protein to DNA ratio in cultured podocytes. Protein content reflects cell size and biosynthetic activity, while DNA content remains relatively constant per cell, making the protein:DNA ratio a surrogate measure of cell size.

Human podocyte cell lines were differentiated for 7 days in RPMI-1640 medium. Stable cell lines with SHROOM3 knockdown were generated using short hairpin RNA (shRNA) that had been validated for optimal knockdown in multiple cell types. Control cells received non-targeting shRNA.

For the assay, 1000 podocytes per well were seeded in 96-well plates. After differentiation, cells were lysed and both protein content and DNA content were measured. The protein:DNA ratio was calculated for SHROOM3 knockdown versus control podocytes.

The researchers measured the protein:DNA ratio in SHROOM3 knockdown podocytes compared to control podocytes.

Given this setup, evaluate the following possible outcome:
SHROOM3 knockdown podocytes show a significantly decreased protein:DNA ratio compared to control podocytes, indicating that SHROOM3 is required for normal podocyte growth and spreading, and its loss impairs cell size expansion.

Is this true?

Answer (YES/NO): YES